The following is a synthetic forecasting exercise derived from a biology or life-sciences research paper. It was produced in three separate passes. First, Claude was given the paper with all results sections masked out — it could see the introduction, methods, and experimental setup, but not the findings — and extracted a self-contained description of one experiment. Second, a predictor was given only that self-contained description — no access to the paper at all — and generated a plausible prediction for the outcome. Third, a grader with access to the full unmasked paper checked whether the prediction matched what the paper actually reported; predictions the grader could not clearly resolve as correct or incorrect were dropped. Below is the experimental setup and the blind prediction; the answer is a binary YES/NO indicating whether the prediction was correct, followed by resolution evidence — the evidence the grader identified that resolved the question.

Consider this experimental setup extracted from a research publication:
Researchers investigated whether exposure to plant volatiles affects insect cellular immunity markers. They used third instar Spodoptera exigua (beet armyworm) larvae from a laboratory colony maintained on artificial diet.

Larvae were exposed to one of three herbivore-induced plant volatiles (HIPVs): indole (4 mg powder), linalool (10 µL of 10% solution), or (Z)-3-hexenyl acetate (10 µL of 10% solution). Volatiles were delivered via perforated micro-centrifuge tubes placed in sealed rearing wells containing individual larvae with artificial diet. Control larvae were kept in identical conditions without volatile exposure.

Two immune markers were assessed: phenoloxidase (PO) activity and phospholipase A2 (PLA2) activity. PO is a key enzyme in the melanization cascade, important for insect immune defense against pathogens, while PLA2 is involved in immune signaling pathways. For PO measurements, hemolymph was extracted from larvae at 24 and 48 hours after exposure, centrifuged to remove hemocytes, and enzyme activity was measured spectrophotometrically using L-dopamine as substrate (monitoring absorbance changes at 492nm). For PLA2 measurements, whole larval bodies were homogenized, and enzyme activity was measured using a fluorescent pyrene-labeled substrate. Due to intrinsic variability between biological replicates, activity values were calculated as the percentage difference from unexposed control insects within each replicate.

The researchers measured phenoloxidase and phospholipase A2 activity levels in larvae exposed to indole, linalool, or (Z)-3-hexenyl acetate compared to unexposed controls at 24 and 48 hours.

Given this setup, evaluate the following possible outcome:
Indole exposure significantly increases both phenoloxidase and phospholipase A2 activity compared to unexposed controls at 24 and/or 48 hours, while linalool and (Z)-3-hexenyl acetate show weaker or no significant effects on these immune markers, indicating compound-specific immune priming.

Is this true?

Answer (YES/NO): NO